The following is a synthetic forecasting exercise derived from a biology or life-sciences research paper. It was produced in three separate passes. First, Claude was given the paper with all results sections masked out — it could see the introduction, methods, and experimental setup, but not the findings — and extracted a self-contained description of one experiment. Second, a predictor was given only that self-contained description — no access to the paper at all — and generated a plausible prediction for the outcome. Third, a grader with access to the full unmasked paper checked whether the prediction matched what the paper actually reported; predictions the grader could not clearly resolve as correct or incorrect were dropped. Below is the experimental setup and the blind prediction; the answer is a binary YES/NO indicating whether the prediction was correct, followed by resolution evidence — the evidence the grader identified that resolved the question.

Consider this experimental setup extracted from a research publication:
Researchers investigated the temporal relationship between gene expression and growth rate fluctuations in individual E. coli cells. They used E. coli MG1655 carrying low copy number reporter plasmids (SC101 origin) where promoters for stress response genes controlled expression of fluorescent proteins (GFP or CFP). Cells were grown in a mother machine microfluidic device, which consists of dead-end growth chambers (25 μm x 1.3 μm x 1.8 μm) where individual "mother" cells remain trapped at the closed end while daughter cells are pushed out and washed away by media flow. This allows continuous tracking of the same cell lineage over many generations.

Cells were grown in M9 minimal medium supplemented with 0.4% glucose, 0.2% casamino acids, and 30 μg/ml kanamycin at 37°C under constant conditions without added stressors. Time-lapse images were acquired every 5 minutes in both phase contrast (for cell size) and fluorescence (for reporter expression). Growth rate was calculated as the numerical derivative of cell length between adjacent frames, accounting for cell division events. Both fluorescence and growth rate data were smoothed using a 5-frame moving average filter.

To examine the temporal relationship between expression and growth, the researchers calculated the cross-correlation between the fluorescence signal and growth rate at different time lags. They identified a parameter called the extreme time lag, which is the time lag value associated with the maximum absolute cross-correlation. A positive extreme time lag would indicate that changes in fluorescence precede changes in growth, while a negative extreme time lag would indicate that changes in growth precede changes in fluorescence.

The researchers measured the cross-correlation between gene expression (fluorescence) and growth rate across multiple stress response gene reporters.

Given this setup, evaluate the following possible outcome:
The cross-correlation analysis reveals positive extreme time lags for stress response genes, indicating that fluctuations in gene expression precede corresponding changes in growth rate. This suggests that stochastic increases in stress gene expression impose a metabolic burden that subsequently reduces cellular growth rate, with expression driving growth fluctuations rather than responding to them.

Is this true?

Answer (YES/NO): NO